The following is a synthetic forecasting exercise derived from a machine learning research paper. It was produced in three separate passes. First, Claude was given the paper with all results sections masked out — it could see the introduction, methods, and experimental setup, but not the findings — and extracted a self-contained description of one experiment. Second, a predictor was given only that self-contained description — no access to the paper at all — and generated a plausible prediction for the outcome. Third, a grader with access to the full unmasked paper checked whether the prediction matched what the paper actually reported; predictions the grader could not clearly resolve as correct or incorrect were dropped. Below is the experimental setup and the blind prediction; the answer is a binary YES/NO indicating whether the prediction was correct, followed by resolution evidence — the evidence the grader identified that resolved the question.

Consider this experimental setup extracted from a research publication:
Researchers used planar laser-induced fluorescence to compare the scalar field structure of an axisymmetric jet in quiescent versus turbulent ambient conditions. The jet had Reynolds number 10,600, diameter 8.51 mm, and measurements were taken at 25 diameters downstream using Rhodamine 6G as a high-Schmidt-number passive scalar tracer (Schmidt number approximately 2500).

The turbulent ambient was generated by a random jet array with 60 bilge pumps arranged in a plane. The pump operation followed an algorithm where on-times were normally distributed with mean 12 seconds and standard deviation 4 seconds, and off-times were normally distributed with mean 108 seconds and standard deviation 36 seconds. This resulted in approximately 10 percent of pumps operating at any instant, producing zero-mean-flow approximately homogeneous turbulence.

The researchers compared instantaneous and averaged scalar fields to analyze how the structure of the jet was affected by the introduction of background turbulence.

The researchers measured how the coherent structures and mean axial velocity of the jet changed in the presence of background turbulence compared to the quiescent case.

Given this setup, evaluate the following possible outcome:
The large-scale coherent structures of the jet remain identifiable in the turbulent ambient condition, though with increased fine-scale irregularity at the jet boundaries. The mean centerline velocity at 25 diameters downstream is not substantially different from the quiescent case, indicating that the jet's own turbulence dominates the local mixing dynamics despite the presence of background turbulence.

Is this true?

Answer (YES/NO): NO